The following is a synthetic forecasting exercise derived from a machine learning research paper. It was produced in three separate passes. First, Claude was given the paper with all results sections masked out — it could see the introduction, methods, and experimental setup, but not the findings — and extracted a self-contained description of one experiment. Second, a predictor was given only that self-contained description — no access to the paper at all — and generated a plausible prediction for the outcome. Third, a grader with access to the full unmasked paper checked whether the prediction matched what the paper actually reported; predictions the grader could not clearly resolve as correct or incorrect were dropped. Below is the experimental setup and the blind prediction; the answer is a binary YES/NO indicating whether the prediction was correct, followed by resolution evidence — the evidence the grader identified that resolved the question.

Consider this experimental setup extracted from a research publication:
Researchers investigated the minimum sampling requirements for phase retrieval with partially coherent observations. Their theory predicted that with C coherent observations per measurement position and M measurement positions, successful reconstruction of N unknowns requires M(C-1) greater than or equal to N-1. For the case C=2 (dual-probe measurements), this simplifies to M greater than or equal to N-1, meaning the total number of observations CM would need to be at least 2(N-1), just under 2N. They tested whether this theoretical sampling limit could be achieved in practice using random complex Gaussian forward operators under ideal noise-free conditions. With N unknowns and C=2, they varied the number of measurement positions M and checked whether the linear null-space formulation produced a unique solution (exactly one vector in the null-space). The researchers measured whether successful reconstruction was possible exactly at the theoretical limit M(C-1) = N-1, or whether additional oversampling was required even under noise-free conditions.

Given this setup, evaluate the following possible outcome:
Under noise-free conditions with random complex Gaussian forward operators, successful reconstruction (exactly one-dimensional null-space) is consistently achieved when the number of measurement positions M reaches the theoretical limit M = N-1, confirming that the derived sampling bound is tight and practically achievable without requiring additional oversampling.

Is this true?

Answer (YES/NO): YES